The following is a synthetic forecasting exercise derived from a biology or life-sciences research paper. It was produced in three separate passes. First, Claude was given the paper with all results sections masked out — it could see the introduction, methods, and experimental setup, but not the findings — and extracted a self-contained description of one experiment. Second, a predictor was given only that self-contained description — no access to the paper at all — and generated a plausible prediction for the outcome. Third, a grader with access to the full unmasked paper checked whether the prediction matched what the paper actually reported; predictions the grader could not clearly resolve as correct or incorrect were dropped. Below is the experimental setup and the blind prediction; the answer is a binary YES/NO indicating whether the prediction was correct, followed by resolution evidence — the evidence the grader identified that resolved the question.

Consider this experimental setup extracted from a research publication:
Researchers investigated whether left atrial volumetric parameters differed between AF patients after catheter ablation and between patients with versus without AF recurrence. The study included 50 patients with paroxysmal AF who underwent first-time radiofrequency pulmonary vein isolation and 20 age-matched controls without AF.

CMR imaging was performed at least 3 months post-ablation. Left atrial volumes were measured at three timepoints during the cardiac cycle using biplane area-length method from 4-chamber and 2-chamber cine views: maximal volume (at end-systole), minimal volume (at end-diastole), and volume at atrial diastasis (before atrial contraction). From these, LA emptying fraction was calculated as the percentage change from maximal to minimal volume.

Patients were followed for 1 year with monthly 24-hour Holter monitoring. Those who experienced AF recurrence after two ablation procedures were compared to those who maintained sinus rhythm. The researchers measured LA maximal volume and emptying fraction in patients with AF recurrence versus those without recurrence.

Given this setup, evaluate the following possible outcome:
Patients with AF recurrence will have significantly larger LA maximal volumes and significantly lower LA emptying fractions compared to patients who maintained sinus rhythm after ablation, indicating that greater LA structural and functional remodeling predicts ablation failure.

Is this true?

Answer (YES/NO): NO